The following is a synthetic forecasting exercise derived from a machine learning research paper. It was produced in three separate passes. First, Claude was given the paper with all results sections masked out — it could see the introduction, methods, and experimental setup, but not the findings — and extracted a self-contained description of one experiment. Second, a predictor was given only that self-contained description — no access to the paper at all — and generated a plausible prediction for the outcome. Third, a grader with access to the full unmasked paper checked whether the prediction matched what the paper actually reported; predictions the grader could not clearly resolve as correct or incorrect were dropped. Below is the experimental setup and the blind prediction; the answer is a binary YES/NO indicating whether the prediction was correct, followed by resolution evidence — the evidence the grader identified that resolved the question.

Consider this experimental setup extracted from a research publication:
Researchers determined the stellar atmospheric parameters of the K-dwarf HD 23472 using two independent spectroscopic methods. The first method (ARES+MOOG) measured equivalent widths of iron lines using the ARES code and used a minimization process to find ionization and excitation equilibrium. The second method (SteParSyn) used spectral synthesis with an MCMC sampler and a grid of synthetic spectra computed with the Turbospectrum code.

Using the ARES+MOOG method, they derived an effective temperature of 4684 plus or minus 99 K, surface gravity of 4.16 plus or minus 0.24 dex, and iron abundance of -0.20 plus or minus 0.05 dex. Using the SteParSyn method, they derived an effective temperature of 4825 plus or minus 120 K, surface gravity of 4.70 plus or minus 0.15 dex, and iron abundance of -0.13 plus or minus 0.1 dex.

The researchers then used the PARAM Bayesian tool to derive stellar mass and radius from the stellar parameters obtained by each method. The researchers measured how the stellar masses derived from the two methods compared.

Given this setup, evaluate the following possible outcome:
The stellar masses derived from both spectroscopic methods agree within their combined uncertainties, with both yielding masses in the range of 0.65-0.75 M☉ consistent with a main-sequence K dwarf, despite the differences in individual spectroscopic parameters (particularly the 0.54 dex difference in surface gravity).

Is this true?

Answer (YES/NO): YES